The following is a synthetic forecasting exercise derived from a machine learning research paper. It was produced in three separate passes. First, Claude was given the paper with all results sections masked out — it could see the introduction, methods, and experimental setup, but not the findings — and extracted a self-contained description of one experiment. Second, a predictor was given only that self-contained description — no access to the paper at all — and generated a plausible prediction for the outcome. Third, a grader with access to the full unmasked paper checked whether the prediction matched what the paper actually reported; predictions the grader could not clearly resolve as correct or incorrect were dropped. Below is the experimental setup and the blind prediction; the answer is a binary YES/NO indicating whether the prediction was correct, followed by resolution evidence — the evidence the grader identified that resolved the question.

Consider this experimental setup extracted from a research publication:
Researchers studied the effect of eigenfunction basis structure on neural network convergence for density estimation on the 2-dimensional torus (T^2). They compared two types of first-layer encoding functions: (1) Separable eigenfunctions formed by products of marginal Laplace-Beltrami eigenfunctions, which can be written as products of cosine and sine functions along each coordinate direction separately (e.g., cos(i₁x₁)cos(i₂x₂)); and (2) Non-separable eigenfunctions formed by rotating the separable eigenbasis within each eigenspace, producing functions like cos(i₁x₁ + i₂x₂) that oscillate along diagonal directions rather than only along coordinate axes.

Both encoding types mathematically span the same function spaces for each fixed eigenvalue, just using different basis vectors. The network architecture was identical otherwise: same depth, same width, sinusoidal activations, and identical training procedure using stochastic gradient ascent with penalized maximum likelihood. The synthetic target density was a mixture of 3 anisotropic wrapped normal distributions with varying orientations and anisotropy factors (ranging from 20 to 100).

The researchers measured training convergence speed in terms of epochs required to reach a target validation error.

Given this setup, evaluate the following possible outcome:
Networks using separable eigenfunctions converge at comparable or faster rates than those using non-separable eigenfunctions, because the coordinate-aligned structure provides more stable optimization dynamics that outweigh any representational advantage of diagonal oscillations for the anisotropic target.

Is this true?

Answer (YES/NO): YES